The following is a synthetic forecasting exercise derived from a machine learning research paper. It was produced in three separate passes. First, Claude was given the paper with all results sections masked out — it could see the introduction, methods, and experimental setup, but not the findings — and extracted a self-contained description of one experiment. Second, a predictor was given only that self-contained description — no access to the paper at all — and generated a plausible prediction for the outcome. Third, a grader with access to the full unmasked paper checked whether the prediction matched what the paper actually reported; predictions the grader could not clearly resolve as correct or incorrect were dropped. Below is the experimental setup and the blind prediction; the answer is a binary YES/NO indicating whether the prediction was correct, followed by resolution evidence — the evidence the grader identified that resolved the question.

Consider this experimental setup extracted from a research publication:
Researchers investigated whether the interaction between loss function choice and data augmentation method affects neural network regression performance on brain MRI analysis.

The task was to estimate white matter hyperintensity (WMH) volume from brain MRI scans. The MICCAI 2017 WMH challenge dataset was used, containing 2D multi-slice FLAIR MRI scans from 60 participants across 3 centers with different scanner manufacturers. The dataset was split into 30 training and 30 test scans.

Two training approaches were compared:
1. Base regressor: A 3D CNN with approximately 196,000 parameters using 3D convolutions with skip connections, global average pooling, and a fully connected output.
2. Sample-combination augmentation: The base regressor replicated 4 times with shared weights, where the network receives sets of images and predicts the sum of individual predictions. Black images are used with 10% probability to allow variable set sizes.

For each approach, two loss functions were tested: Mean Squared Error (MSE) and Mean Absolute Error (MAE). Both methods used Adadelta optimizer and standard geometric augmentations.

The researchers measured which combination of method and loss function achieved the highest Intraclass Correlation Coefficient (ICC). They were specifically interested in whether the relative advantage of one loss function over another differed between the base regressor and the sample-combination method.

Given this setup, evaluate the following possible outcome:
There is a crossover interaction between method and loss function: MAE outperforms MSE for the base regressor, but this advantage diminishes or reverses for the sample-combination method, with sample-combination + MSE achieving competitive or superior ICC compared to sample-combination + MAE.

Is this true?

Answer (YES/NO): NO